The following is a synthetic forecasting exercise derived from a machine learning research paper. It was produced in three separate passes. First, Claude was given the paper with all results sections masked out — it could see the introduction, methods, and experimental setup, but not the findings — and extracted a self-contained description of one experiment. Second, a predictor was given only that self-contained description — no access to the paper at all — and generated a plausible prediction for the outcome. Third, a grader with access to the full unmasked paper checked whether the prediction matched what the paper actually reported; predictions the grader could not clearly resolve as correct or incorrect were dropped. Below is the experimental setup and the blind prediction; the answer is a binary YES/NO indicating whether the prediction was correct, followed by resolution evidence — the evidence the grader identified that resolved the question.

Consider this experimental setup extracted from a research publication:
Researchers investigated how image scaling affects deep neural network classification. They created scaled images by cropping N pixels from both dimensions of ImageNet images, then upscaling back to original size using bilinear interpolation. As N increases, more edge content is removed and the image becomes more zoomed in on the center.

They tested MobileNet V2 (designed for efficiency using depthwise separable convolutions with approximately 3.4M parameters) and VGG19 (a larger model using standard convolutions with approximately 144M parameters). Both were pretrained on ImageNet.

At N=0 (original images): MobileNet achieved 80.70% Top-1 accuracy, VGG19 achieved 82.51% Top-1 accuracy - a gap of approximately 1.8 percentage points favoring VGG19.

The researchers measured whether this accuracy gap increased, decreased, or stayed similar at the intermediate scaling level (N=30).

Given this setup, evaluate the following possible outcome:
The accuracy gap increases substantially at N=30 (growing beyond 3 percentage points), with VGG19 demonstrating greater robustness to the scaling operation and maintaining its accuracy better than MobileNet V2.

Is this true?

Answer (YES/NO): NO